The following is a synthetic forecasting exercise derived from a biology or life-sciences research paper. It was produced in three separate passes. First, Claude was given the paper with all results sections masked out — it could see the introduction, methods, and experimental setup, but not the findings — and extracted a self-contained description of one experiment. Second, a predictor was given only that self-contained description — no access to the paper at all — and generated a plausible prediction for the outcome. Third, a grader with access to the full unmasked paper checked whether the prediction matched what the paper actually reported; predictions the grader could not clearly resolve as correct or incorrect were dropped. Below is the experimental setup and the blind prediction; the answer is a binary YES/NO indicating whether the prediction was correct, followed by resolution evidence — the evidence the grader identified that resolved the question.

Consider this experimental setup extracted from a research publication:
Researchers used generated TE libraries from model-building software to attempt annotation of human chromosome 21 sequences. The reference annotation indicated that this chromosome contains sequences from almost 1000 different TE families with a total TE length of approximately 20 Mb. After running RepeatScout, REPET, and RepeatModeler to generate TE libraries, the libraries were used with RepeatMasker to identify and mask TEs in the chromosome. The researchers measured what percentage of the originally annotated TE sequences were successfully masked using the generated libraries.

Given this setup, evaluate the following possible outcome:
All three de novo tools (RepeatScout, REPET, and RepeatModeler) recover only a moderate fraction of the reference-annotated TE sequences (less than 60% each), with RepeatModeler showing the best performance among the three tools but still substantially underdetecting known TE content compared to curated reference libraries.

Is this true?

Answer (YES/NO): NO